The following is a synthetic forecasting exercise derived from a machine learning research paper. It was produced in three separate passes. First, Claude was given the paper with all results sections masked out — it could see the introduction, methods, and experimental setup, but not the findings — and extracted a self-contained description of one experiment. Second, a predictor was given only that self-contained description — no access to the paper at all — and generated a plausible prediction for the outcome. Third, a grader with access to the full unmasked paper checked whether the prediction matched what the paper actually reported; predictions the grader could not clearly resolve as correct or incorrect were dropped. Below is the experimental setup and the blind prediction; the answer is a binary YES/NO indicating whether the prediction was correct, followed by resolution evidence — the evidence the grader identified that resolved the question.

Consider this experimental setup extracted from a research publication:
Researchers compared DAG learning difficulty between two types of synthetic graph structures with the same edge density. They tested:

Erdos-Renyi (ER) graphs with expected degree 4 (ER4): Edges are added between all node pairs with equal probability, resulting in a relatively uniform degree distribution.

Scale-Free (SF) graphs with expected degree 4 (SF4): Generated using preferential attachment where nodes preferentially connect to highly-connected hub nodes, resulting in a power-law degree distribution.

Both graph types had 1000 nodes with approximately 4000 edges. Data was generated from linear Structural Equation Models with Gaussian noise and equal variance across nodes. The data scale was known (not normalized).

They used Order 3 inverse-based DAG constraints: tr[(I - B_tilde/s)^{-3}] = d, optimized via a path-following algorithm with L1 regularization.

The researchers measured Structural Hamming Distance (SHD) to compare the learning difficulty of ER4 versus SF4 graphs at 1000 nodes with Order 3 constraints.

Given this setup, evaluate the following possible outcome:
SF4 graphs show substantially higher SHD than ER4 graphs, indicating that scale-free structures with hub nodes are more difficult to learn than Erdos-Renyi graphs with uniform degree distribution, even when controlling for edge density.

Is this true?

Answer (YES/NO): NO